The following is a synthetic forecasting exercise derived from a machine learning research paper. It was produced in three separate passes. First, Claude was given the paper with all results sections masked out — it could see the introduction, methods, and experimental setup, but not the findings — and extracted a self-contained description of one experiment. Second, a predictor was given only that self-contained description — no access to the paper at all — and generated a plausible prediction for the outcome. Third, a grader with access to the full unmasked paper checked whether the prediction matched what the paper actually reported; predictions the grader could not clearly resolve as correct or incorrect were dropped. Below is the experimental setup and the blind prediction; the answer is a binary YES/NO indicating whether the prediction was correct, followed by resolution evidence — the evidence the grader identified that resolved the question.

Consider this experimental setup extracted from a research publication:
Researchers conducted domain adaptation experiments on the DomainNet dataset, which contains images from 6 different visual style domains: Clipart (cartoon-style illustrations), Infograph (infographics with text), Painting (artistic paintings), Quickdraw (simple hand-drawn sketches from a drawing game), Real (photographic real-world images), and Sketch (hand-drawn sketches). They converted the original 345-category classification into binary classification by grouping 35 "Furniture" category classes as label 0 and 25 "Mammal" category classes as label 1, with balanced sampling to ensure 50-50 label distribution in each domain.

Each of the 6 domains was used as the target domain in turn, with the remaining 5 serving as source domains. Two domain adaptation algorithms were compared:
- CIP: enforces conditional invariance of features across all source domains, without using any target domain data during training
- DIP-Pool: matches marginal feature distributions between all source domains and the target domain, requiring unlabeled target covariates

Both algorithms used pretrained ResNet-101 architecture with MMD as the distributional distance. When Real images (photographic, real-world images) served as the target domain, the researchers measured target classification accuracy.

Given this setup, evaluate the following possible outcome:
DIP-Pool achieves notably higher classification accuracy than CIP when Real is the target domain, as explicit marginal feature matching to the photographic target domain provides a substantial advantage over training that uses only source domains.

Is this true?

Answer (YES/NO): NO